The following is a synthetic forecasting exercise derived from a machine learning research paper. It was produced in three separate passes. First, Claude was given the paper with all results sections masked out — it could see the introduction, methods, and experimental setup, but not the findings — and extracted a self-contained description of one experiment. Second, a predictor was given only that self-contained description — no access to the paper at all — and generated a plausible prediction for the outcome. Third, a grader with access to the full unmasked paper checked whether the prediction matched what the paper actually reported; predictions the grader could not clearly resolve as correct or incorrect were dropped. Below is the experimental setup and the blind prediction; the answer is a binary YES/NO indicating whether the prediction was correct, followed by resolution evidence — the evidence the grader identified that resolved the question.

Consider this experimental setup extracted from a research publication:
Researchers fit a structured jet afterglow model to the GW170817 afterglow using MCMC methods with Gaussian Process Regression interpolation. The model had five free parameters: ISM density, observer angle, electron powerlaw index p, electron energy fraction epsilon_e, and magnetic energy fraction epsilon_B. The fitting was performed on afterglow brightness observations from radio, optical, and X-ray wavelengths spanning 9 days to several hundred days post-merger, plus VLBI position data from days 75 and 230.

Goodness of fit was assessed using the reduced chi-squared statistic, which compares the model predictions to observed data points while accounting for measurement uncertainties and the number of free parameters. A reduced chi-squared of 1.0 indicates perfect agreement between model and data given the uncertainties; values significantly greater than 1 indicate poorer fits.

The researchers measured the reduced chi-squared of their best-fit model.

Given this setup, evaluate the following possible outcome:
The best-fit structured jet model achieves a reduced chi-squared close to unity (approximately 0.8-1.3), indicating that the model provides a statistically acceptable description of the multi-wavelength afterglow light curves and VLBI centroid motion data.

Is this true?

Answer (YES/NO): NO